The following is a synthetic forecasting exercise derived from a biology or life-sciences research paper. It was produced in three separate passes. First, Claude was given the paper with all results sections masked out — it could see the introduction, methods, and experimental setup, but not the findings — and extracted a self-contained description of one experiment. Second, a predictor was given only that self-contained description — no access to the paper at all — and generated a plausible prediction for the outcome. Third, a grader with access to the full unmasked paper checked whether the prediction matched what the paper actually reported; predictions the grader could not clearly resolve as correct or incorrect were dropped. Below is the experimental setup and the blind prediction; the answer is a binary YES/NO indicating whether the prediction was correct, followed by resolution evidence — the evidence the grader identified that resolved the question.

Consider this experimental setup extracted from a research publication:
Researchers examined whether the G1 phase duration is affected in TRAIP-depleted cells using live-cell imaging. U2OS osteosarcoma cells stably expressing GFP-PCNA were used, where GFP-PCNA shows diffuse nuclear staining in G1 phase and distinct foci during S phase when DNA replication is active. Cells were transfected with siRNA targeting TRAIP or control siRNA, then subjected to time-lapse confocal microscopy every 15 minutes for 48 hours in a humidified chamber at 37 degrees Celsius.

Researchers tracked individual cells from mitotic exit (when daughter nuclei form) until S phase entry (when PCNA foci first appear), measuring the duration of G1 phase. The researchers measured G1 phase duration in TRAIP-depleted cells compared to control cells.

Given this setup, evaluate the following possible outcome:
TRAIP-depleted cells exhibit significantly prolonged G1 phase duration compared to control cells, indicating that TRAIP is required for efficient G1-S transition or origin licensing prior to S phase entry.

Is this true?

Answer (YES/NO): NO